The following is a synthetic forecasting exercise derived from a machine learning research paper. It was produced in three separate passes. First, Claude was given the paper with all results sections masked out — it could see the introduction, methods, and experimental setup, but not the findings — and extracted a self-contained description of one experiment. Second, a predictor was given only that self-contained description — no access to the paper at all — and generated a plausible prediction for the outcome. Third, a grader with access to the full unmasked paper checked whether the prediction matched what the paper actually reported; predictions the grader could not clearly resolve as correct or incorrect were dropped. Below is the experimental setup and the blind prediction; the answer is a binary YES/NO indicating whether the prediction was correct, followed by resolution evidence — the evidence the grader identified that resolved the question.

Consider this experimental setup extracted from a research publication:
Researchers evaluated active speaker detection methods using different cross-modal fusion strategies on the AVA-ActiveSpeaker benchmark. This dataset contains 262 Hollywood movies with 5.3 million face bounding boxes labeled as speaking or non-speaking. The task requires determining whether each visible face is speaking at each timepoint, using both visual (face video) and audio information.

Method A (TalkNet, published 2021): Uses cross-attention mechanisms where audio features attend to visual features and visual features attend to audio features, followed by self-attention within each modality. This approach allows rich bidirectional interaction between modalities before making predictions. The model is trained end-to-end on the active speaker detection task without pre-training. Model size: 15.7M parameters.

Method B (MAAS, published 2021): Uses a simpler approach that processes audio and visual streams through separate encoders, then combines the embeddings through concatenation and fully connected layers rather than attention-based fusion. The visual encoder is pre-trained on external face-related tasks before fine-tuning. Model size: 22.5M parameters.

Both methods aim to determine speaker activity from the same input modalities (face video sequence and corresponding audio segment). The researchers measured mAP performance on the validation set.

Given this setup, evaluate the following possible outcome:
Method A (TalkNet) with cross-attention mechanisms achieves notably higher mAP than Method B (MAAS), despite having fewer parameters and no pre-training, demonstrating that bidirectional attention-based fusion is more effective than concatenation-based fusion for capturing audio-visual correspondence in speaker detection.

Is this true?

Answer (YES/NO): YES